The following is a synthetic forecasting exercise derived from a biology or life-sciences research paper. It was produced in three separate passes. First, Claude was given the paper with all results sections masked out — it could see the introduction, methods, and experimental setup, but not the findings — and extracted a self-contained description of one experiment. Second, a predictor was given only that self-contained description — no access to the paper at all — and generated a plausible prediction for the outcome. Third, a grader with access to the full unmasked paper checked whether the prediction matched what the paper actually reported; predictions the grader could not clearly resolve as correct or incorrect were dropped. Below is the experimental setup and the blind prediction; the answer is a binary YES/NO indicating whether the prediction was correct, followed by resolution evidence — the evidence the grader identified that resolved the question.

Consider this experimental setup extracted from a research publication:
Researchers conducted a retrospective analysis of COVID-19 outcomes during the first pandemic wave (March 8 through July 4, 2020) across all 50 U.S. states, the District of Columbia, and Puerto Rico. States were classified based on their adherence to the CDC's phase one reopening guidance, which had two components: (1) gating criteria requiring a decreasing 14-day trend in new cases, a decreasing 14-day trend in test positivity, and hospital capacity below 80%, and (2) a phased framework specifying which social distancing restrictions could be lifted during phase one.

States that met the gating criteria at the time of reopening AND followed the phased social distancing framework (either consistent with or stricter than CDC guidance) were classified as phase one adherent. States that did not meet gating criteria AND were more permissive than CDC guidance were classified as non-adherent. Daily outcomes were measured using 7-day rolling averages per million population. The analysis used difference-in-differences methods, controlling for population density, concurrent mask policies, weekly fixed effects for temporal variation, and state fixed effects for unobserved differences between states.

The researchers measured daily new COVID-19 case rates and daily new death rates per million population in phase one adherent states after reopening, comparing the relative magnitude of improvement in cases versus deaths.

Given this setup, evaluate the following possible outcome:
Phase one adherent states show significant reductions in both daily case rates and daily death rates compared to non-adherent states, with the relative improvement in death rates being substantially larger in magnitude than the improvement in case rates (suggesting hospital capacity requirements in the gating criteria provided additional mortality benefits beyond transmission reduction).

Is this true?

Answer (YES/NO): NO